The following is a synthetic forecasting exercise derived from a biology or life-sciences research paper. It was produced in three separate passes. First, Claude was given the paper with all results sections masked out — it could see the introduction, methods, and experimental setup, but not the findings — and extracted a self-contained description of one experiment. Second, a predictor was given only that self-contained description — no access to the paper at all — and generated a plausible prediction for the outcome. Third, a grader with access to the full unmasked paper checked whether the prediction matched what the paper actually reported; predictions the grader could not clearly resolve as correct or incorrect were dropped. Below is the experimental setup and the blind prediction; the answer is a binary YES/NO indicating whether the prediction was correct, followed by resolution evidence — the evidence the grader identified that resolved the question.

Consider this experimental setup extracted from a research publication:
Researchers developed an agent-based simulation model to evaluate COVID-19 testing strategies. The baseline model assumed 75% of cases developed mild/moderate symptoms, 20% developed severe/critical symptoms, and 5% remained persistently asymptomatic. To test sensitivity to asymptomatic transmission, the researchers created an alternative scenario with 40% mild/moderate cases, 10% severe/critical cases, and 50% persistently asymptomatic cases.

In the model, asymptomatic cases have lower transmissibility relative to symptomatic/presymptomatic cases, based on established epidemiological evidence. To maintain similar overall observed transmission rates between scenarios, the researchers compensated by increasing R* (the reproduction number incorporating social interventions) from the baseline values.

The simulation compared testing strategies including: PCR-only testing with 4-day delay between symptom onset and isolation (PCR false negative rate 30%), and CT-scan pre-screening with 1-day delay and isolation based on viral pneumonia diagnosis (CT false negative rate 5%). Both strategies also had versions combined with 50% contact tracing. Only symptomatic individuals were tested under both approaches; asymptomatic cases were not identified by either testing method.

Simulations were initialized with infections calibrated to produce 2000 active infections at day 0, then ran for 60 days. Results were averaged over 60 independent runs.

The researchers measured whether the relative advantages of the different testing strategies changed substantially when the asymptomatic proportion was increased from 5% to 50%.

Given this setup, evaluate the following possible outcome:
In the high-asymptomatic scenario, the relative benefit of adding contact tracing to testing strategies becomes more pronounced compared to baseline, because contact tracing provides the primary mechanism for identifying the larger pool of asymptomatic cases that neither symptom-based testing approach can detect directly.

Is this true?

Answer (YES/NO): NO